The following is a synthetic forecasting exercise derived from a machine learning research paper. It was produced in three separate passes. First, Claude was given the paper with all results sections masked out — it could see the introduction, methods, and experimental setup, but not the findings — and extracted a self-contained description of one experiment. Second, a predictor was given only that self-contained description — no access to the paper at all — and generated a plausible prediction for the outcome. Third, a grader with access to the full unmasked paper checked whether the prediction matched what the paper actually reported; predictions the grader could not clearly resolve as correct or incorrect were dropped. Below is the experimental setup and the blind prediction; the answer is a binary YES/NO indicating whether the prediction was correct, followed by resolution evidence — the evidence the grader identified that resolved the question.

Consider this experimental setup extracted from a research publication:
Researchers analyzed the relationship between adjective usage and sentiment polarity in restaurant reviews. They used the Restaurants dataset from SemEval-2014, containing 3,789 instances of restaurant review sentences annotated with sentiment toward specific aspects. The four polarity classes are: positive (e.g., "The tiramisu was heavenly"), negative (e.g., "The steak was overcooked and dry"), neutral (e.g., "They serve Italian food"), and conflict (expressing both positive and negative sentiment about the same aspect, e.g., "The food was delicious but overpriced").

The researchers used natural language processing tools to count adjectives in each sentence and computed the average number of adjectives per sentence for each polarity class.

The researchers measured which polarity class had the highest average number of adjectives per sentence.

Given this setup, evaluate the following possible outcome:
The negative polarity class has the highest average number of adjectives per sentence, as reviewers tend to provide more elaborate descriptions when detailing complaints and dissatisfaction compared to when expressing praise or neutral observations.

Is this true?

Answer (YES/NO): NO